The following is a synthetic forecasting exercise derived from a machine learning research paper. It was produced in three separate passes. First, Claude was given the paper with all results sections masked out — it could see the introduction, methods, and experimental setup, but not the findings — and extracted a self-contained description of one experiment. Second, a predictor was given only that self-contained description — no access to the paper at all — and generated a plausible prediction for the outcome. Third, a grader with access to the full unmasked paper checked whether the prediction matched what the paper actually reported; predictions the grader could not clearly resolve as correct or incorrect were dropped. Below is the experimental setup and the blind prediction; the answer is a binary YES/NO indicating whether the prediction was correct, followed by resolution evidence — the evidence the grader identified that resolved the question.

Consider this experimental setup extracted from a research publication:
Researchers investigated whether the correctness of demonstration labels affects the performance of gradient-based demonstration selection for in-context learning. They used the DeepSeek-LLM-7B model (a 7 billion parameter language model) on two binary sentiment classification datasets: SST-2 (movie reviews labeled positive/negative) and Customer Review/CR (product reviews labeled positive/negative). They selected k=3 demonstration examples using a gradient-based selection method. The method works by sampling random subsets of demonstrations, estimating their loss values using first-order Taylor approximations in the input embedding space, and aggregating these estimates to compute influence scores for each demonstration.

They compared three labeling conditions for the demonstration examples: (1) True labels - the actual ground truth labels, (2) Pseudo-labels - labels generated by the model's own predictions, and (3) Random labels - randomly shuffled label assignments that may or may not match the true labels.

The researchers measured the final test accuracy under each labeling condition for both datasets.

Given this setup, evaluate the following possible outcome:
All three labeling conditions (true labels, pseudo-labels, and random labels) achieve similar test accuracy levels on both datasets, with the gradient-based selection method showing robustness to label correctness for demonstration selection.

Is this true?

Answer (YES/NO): YES